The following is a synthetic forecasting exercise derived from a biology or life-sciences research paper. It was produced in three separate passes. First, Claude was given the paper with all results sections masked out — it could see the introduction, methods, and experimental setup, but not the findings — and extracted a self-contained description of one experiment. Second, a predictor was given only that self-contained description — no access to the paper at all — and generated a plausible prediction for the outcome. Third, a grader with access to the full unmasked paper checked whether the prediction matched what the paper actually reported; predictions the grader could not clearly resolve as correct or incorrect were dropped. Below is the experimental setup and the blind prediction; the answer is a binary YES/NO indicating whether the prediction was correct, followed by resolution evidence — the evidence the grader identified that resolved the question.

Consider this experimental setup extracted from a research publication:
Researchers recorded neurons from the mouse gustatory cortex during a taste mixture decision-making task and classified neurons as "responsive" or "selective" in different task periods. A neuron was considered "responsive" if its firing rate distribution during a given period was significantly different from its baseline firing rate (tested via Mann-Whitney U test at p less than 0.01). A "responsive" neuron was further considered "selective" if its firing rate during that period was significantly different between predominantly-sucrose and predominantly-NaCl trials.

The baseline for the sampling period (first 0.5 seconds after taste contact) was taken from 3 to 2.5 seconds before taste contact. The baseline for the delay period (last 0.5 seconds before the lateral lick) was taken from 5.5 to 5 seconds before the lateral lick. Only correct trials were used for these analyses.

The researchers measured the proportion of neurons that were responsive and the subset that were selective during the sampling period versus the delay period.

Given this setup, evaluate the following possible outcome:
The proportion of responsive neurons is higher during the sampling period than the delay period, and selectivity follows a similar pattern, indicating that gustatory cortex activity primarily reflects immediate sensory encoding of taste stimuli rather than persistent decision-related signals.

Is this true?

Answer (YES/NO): NO